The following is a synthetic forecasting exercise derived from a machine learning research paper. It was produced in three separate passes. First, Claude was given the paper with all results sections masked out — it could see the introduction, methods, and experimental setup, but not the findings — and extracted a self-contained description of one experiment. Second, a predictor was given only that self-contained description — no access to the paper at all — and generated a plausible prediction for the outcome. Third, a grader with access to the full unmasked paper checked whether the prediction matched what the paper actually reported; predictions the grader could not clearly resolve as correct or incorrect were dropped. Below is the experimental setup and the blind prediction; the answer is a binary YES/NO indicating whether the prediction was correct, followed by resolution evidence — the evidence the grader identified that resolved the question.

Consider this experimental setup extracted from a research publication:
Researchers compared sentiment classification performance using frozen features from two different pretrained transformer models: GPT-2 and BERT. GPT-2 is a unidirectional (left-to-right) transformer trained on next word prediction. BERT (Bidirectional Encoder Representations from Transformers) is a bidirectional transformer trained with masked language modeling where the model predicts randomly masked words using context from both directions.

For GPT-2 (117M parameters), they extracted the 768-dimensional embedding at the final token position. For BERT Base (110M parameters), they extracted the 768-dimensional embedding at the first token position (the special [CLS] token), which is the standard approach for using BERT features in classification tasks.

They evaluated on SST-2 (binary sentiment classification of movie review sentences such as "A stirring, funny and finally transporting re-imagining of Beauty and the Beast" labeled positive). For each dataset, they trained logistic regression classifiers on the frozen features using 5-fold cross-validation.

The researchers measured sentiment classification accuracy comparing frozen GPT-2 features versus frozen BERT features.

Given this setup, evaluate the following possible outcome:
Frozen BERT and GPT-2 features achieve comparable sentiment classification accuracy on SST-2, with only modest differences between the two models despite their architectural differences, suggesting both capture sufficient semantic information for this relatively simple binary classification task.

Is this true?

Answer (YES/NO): YES